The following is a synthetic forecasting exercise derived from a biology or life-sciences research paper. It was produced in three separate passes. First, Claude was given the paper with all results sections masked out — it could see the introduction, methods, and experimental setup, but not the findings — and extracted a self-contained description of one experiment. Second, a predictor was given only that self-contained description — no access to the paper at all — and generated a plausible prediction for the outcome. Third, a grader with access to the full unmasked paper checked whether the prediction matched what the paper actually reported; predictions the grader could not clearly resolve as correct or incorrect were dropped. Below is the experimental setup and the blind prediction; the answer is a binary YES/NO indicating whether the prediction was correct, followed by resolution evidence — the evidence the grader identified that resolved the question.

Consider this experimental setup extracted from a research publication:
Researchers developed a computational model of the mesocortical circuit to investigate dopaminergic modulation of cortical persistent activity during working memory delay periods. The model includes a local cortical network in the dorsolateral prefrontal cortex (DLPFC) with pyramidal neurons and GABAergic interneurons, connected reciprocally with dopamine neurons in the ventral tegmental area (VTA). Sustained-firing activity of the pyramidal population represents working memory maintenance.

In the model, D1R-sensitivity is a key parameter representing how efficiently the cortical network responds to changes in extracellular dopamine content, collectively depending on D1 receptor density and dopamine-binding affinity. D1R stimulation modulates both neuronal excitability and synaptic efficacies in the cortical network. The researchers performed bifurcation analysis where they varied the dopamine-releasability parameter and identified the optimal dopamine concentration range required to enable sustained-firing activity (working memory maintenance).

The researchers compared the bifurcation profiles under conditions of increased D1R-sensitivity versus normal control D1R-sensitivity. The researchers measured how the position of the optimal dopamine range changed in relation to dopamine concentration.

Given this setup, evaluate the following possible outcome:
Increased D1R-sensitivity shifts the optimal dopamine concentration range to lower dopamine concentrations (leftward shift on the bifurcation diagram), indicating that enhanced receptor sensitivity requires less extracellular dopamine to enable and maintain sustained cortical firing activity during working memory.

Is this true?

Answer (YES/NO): YES